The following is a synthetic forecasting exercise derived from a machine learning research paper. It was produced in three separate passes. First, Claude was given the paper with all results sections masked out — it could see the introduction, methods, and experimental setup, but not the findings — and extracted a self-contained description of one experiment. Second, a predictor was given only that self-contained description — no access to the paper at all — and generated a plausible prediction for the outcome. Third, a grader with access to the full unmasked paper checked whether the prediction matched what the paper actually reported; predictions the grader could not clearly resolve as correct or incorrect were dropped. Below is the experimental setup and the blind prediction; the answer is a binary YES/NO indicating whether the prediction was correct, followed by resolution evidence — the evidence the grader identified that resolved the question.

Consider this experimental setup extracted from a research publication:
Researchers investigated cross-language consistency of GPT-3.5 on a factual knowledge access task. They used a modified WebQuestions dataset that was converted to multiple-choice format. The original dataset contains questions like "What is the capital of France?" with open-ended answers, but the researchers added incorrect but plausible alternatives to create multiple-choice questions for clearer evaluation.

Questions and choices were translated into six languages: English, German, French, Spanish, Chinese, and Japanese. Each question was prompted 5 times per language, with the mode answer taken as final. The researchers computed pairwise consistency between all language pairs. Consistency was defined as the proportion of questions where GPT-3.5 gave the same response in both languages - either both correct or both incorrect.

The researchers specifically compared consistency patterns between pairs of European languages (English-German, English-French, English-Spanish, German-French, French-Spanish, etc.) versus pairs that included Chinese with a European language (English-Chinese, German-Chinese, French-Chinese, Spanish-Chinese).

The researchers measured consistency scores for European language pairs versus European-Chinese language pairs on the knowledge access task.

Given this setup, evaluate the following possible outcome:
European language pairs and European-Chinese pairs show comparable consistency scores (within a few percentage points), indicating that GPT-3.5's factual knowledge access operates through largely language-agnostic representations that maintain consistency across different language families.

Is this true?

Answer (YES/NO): NO